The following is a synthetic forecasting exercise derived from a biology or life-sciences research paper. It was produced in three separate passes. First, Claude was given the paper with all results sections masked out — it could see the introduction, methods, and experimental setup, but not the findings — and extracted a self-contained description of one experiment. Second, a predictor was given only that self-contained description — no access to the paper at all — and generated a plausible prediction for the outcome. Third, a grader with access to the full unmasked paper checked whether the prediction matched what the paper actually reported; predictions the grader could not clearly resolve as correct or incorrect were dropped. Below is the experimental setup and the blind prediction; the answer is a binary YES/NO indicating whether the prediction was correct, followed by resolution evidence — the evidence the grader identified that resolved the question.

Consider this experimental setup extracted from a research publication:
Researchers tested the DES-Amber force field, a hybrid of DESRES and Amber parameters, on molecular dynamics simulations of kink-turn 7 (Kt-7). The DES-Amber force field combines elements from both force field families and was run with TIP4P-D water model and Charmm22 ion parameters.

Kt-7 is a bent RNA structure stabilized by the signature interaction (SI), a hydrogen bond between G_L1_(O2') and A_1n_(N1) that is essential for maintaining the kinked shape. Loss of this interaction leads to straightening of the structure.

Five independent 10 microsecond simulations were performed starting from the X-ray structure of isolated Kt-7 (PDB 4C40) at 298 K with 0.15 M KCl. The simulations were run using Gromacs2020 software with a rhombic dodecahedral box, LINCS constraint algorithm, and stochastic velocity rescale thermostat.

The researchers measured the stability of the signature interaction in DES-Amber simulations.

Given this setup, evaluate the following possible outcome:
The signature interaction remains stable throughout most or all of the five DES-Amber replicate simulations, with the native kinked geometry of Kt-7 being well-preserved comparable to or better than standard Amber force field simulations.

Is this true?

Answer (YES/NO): NO